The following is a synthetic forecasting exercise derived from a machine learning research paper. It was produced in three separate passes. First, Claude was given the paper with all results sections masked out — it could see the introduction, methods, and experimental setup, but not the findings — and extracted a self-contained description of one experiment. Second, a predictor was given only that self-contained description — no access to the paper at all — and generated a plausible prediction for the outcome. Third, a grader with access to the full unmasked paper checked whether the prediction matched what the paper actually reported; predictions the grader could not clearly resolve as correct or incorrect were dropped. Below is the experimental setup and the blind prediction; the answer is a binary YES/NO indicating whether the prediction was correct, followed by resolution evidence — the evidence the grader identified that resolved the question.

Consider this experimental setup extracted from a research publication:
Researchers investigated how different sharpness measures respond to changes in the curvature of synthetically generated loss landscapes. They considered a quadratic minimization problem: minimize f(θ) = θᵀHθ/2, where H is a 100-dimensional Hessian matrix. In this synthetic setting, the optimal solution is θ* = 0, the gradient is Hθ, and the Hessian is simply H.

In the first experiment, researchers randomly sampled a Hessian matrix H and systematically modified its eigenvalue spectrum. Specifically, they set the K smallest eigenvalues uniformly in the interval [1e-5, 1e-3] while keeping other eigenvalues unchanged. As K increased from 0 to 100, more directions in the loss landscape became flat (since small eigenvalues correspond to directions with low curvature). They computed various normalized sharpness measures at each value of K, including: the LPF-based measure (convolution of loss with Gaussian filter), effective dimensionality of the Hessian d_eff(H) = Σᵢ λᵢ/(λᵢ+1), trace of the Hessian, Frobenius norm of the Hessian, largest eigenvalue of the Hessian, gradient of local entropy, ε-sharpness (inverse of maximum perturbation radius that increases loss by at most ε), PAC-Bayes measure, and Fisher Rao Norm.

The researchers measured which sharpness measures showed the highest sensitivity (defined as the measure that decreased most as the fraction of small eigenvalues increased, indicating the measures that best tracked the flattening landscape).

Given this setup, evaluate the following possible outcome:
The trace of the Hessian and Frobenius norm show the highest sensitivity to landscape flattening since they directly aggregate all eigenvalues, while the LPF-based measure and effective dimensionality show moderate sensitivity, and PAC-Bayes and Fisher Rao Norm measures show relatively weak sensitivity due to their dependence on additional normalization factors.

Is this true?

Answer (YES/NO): NO